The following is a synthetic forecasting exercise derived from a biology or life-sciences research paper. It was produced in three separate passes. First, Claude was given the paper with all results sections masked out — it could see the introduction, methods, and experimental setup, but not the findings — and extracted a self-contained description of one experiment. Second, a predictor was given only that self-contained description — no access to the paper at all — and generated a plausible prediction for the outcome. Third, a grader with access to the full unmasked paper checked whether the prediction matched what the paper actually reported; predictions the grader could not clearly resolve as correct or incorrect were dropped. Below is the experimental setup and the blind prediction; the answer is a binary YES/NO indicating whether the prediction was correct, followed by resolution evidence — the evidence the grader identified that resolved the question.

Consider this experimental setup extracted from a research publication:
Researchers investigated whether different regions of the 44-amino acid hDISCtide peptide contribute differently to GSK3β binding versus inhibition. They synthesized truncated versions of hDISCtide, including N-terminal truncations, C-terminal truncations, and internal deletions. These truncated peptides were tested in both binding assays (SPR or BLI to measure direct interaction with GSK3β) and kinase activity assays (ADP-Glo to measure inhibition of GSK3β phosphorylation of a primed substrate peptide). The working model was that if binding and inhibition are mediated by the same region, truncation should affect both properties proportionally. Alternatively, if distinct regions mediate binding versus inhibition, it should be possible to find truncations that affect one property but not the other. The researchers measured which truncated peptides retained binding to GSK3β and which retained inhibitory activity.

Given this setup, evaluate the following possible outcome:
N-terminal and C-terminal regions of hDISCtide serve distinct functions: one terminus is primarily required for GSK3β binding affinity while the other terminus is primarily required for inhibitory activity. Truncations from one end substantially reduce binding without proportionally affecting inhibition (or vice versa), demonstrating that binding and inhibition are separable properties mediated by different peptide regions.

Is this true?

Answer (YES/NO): NO